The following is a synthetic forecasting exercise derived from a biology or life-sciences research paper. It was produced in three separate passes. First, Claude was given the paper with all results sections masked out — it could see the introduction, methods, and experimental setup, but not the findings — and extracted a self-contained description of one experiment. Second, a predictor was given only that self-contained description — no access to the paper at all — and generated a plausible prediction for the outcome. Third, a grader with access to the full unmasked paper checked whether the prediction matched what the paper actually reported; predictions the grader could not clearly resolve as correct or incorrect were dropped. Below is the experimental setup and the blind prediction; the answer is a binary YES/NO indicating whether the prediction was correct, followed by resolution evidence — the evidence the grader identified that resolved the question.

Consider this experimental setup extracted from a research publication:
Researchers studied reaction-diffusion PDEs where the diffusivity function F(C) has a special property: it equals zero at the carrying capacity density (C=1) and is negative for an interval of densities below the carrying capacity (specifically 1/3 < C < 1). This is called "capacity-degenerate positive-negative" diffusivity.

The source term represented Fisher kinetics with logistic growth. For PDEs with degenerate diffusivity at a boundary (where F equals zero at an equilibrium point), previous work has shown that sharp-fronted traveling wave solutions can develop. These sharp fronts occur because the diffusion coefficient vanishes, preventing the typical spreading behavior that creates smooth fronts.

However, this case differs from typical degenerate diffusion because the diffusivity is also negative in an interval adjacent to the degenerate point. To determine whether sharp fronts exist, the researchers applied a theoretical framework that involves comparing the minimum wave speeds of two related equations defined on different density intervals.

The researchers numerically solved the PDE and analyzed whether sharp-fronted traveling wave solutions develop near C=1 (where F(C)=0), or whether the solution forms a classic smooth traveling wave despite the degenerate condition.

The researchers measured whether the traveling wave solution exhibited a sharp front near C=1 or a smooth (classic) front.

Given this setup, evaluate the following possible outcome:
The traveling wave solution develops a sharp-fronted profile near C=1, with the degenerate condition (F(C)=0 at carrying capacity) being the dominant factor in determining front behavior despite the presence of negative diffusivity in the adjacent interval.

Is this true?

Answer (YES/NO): NO